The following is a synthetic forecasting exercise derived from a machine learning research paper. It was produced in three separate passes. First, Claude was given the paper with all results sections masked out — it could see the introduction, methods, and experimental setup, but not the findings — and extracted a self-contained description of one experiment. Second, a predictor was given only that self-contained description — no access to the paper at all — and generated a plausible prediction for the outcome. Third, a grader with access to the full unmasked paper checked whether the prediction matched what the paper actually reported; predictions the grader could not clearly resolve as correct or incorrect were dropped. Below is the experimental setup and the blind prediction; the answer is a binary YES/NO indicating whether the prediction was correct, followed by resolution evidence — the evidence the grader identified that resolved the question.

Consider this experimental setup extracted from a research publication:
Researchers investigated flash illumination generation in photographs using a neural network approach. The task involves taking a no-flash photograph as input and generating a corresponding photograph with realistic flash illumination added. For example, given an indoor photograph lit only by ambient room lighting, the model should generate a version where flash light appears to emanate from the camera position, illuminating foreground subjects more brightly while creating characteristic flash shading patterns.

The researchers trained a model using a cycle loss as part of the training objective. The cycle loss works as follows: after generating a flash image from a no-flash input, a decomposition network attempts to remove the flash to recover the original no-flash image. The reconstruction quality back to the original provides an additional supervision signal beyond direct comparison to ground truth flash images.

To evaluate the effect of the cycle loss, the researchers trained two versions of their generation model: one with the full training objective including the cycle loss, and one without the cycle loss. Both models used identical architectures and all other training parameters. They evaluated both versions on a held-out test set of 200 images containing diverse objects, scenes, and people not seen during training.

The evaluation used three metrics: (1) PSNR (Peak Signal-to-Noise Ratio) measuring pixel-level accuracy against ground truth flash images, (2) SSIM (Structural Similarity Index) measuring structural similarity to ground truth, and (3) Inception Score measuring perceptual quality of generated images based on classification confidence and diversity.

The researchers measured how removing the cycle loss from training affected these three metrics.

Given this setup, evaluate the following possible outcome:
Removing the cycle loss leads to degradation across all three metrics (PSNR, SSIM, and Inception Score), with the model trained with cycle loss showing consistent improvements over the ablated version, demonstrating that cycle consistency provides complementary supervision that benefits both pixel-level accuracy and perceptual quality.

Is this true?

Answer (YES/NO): NO